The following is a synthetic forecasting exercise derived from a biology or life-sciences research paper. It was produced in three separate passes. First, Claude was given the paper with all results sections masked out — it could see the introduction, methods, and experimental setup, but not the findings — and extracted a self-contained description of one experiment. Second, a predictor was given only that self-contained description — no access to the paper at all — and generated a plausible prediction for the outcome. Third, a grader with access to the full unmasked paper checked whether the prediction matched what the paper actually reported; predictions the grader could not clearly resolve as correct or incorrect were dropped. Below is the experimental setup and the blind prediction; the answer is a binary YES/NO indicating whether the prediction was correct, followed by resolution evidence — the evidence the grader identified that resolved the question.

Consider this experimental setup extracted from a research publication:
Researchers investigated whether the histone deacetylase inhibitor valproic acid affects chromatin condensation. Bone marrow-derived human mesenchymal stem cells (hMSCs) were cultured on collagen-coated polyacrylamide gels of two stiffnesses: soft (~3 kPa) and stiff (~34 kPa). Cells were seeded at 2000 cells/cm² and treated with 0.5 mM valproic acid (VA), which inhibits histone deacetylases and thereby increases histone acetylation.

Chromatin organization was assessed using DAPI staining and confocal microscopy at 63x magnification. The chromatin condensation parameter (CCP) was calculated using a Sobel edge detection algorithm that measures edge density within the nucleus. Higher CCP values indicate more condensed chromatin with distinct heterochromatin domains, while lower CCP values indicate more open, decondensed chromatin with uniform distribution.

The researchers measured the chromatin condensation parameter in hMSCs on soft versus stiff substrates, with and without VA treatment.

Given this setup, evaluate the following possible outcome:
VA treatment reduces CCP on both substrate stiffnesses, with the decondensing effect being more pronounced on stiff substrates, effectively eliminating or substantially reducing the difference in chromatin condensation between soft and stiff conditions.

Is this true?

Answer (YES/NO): NO